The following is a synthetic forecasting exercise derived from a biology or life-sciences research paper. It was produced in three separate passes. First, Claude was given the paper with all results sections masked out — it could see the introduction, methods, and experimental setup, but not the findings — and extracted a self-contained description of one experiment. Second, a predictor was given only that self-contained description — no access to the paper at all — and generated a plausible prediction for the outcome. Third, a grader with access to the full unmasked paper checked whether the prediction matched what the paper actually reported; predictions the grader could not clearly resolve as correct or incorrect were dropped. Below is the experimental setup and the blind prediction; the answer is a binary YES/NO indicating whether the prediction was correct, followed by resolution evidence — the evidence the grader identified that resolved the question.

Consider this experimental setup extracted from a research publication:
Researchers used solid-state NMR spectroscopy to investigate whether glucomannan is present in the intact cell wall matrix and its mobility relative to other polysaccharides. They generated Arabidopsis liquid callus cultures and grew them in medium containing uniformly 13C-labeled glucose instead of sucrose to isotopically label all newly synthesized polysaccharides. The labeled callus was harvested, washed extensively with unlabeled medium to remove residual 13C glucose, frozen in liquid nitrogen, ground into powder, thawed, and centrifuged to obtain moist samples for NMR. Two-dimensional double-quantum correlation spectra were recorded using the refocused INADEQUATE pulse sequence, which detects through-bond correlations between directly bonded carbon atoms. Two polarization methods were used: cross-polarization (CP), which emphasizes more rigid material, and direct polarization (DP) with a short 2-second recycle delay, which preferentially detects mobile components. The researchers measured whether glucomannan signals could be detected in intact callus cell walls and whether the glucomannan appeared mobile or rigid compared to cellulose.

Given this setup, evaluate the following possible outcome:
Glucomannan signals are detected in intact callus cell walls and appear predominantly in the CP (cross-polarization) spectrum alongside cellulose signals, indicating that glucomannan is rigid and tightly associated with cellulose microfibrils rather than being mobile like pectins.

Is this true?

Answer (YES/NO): YES